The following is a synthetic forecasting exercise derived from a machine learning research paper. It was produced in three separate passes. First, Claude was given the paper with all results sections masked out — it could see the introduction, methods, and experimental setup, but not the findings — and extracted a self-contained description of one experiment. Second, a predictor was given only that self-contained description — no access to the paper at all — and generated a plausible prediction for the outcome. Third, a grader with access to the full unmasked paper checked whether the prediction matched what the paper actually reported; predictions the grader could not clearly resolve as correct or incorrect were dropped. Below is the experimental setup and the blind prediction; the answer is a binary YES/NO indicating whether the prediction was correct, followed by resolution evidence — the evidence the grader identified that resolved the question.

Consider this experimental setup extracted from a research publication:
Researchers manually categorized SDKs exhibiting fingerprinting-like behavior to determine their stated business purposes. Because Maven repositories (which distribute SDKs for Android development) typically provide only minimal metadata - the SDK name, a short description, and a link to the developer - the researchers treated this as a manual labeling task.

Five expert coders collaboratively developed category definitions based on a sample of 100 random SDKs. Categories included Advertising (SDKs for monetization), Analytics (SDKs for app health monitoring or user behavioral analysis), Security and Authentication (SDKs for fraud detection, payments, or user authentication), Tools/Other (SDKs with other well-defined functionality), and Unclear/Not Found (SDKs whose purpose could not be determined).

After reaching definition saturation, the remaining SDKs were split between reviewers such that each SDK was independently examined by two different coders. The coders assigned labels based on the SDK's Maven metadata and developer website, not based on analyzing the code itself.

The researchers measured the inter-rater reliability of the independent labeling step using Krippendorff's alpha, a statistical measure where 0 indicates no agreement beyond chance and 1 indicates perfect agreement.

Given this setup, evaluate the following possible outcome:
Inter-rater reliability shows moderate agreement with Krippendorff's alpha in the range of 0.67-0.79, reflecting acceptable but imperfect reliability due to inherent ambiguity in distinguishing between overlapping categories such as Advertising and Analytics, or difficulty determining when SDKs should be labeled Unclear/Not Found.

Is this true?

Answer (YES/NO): NO